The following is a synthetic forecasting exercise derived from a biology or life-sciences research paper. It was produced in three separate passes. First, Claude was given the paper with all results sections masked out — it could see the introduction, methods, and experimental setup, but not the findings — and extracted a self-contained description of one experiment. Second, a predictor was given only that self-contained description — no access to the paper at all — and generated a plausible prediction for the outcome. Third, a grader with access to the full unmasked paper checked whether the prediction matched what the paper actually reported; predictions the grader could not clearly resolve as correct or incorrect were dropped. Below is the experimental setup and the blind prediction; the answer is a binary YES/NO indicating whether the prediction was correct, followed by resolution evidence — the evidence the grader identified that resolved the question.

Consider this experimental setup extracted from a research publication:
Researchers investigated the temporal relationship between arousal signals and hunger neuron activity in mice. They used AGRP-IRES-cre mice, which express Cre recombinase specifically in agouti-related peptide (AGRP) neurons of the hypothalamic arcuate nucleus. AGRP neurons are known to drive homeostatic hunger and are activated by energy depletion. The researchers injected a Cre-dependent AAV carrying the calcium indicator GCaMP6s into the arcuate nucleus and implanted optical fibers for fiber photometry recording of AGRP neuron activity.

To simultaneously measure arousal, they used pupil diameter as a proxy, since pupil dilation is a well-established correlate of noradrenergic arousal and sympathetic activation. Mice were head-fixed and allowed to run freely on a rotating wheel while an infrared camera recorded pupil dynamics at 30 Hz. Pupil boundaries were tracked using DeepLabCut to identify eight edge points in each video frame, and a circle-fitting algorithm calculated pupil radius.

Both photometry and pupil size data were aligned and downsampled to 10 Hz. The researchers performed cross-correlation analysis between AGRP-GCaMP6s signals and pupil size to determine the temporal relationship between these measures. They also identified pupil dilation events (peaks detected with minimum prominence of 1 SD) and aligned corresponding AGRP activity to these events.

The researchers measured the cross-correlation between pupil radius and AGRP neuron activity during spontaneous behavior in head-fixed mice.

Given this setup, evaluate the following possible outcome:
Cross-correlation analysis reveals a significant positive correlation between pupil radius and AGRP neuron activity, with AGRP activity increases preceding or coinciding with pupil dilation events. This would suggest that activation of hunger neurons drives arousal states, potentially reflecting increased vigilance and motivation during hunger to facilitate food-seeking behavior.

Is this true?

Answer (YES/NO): NO